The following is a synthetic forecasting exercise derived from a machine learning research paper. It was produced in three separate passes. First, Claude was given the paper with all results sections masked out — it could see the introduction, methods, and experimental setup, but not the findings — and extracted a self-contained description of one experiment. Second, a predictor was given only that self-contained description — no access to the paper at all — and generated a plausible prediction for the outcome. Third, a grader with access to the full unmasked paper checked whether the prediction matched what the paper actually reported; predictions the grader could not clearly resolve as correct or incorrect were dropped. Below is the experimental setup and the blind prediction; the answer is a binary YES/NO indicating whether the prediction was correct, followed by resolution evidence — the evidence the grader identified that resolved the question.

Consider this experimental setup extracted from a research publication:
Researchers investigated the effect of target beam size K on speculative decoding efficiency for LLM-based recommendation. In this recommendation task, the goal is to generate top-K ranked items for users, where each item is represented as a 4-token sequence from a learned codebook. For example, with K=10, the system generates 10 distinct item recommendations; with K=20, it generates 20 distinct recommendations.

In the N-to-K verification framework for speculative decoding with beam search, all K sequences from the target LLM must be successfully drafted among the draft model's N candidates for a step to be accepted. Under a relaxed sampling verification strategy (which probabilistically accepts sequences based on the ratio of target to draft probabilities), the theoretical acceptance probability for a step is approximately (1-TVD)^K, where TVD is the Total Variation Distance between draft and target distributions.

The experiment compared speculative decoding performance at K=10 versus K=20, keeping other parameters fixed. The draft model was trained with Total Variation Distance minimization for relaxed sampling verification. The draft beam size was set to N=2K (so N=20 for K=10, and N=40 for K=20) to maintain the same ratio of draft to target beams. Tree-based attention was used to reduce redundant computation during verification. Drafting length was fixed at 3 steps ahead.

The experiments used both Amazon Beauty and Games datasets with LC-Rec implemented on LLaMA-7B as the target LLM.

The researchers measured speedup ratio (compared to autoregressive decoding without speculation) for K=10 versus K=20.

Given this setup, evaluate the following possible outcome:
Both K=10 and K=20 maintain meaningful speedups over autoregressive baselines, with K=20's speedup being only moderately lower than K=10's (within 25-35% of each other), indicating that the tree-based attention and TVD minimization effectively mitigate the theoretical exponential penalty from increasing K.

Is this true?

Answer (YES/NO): NO